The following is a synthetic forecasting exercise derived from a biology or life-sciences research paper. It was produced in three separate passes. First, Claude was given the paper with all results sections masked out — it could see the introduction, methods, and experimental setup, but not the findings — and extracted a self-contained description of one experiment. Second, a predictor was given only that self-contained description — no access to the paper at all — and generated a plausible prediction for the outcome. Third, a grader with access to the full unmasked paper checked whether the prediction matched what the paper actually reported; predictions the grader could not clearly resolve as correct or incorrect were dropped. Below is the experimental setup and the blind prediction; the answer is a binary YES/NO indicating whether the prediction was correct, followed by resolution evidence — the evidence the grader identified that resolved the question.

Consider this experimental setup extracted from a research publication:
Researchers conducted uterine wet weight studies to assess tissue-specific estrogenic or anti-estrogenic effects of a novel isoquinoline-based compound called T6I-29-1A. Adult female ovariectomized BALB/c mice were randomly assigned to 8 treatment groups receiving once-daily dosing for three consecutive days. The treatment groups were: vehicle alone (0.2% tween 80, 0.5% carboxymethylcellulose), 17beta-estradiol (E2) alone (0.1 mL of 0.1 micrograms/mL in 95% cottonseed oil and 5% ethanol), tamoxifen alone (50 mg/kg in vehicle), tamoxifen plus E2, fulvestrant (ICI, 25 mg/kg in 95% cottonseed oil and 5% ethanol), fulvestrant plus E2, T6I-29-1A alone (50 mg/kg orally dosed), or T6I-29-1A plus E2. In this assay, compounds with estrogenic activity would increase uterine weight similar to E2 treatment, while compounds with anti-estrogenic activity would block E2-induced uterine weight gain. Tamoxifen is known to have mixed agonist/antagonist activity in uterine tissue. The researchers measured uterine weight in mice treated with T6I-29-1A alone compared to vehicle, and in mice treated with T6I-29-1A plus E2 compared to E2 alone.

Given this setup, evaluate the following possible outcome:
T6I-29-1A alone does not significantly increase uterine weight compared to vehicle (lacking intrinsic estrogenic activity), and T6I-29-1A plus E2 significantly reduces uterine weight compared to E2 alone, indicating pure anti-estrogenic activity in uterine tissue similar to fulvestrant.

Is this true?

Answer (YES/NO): NO